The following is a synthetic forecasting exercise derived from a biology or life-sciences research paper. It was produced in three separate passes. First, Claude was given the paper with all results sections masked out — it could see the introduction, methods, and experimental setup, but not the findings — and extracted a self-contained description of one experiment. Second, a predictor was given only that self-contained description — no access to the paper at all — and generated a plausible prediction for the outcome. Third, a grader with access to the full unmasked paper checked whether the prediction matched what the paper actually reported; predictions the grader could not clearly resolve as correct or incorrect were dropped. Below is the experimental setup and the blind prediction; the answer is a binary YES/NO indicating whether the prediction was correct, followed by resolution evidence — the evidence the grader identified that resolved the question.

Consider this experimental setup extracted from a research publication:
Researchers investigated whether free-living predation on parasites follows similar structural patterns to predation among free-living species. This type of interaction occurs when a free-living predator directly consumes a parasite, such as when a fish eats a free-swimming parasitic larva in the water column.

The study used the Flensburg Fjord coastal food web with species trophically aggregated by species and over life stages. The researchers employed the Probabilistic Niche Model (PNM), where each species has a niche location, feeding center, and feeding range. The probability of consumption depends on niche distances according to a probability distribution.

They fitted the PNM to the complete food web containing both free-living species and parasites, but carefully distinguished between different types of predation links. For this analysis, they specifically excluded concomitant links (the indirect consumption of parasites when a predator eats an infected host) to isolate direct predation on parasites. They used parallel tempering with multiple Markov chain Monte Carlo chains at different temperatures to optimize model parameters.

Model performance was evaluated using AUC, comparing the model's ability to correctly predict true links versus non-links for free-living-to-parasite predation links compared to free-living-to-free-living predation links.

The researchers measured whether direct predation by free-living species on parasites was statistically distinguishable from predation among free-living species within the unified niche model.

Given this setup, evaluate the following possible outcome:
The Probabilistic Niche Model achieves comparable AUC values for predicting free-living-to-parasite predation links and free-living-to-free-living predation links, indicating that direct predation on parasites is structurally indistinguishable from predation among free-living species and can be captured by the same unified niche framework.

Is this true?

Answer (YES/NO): YES